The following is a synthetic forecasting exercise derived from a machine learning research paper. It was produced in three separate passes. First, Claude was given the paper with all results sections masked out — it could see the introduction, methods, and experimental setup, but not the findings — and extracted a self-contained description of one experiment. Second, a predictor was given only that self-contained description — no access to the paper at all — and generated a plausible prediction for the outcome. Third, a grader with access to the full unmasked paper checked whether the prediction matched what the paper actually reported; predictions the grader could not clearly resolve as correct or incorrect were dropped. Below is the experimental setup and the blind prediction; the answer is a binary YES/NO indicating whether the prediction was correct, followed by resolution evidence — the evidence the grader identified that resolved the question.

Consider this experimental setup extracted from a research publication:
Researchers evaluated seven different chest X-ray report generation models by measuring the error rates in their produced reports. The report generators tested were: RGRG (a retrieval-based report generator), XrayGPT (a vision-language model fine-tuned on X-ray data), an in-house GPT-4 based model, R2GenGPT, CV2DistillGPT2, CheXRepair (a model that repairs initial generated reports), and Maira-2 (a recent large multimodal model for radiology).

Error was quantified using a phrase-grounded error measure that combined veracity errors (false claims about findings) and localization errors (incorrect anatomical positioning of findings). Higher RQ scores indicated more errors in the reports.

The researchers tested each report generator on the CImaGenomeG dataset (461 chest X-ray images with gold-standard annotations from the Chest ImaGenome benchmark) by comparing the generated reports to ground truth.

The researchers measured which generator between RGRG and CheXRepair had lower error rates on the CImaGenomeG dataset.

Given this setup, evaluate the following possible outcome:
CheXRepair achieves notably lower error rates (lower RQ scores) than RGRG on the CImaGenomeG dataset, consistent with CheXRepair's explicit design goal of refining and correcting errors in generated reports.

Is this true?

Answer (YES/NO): NO